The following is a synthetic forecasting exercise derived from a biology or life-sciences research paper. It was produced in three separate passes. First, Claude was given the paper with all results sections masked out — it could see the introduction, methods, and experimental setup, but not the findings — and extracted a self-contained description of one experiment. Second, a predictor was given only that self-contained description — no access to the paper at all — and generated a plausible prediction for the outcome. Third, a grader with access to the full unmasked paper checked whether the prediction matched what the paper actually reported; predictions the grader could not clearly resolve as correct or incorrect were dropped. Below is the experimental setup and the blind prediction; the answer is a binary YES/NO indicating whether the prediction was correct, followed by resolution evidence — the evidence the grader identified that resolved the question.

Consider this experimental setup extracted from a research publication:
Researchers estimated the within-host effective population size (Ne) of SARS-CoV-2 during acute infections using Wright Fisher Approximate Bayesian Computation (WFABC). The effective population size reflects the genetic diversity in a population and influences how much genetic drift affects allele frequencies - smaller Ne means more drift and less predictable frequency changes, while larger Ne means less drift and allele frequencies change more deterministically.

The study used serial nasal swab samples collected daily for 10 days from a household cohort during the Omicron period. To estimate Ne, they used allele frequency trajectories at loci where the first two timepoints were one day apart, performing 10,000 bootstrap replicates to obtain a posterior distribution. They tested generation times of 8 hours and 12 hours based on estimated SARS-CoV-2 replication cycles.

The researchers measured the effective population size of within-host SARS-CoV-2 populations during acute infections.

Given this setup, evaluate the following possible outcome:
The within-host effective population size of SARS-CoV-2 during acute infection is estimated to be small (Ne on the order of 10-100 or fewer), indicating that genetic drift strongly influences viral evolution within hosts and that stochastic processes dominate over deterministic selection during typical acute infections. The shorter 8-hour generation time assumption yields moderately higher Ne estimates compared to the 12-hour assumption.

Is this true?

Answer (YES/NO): NO